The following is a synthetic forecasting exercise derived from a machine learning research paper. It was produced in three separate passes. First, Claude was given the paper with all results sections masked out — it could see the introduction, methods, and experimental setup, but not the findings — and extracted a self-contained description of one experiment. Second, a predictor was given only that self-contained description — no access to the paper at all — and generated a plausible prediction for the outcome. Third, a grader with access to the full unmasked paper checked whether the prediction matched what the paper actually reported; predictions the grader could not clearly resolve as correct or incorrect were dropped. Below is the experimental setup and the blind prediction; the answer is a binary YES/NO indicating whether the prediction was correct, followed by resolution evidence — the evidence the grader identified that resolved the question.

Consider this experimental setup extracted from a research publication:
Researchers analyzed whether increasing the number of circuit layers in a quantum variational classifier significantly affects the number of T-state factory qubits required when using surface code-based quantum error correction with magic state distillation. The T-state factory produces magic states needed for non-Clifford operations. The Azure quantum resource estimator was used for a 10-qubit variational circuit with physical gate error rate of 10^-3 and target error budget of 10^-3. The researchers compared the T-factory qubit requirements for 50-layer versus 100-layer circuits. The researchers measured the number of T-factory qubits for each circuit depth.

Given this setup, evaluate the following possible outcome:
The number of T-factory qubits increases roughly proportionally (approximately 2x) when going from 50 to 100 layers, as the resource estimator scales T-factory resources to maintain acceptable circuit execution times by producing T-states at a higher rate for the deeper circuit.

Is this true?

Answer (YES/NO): NO